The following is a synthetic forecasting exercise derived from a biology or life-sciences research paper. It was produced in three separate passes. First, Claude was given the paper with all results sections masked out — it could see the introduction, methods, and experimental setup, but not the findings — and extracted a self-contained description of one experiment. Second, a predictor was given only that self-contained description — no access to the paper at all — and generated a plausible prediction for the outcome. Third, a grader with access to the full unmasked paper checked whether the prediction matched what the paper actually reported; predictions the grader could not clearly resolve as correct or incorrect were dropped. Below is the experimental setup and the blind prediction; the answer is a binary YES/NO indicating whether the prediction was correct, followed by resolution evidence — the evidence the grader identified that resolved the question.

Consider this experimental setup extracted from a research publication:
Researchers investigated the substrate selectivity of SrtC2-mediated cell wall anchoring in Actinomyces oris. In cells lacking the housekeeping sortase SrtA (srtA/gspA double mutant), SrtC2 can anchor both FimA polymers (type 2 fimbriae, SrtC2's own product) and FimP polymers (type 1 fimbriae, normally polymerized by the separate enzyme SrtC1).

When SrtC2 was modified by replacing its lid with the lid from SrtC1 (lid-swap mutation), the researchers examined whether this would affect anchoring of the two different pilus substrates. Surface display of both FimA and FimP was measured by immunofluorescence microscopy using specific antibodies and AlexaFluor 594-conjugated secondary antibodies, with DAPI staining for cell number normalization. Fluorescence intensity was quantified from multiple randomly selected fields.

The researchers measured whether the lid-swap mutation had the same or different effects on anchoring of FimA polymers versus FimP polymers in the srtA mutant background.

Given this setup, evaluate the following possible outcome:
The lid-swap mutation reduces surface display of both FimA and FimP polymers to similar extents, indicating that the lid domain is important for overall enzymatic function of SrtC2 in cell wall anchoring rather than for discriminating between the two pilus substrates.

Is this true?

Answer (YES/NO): NO